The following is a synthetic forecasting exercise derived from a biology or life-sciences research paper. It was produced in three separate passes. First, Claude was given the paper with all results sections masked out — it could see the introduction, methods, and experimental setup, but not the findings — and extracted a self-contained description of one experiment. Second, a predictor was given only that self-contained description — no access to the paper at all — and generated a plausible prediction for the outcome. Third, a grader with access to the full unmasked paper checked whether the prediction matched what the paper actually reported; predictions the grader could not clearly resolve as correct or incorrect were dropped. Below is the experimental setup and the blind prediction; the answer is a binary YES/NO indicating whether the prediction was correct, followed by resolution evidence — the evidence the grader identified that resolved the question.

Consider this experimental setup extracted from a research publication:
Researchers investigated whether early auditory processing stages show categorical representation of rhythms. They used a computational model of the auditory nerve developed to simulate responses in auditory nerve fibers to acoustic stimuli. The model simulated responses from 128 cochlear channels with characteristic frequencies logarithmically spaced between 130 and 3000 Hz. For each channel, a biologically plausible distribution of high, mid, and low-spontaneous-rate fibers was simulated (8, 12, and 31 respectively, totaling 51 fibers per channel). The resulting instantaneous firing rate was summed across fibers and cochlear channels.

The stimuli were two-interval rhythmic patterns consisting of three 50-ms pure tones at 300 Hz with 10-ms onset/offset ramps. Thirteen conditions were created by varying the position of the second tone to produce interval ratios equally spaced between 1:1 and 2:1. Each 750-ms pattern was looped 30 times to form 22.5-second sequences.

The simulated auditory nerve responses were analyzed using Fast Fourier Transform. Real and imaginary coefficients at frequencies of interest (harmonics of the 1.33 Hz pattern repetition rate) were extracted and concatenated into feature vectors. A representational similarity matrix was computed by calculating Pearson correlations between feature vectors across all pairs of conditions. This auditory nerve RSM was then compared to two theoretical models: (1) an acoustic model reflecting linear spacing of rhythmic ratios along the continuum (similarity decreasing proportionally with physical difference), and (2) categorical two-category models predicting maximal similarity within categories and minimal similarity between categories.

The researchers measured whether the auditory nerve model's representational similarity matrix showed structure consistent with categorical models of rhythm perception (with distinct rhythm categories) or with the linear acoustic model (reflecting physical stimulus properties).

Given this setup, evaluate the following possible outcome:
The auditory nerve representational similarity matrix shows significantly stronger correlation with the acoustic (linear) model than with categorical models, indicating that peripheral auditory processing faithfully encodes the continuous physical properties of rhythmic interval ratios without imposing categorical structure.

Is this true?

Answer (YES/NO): YES